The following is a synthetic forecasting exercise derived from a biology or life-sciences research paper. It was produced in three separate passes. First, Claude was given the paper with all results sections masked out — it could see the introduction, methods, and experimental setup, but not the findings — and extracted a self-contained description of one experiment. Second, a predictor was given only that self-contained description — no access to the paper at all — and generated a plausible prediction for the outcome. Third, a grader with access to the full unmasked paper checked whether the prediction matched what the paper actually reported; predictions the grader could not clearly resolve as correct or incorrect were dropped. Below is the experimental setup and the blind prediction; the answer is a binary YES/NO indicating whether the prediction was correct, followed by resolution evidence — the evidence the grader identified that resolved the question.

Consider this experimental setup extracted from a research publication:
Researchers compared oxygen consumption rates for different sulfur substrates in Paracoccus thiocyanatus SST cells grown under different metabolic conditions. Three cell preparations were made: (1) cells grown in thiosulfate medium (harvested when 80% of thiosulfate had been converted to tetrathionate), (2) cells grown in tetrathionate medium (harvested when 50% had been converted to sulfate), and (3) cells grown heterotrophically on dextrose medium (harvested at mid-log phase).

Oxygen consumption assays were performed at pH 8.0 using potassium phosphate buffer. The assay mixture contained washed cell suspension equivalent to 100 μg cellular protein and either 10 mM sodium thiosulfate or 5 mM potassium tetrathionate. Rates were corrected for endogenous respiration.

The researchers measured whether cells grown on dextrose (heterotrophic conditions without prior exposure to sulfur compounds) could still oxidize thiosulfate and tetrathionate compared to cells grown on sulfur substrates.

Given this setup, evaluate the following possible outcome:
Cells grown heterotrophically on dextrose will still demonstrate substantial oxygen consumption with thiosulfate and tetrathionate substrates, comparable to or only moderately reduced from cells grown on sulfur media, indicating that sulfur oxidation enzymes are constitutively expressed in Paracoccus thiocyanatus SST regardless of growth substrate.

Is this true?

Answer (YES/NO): NO